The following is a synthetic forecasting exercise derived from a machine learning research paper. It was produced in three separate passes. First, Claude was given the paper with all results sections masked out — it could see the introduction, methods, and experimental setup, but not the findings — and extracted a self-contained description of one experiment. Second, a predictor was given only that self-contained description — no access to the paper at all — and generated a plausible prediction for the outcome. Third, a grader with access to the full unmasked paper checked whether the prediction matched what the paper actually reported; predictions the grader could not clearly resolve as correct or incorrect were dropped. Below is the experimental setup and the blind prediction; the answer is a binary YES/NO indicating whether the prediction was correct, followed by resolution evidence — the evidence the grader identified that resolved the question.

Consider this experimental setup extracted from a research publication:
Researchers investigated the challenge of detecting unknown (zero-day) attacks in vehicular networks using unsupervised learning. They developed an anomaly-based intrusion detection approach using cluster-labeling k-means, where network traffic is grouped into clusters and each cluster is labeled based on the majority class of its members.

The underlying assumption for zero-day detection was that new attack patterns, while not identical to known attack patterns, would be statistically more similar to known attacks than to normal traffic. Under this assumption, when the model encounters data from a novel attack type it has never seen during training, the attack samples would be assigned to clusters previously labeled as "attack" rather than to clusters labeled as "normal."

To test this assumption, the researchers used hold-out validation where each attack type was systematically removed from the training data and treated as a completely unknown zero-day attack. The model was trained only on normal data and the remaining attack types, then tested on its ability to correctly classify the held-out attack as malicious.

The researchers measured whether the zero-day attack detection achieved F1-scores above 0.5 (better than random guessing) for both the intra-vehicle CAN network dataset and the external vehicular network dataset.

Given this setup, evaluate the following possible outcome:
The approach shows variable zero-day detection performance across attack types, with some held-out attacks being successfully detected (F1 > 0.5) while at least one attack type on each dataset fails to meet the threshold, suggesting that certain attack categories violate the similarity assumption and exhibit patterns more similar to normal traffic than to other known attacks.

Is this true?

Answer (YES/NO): NO